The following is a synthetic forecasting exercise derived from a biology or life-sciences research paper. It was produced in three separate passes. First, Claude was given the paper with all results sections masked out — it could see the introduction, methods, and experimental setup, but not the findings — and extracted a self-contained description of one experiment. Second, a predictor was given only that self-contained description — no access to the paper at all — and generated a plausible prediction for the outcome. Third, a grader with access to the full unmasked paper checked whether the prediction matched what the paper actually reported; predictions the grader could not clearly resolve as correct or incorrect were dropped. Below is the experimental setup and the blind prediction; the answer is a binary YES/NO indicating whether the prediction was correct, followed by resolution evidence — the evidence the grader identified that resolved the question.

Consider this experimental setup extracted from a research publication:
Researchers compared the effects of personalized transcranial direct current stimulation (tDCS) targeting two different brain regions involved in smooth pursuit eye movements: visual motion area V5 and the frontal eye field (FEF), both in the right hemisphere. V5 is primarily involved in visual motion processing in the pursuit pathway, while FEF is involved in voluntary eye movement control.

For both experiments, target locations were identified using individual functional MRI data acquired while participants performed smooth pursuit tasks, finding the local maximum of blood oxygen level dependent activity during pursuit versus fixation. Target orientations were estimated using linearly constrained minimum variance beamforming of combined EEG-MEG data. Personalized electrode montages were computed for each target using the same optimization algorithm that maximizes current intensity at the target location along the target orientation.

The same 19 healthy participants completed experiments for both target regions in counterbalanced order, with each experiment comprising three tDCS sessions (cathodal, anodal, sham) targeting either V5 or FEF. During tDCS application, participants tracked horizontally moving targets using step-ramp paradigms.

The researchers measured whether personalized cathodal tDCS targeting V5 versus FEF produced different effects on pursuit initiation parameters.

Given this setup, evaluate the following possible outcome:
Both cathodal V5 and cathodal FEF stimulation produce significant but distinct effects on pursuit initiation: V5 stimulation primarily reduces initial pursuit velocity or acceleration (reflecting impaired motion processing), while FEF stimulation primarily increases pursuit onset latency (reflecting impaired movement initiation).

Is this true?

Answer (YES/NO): NO